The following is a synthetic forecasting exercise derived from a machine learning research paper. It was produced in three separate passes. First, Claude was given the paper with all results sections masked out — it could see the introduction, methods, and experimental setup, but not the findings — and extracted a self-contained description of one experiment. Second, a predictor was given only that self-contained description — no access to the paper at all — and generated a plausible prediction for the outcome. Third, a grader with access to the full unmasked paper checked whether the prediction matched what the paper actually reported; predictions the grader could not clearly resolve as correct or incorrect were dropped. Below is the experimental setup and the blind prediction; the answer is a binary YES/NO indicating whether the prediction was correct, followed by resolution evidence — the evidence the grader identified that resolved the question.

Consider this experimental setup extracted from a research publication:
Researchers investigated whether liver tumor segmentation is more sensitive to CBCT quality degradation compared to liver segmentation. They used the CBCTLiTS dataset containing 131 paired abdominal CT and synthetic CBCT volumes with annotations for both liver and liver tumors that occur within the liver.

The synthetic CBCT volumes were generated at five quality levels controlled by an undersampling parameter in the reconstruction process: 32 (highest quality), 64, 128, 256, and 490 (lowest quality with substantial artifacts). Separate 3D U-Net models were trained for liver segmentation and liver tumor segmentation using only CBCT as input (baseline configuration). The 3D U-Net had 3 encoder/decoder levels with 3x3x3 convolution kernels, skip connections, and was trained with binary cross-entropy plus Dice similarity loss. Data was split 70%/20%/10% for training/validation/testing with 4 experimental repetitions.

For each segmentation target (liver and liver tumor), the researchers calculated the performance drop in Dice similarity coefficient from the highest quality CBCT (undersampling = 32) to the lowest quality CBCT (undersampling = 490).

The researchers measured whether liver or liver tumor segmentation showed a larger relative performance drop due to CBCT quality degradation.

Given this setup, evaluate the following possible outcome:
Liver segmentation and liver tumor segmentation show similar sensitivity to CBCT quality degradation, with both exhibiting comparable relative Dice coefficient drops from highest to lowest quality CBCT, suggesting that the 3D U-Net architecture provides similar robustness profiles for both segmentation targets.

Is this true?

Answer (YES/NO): NO